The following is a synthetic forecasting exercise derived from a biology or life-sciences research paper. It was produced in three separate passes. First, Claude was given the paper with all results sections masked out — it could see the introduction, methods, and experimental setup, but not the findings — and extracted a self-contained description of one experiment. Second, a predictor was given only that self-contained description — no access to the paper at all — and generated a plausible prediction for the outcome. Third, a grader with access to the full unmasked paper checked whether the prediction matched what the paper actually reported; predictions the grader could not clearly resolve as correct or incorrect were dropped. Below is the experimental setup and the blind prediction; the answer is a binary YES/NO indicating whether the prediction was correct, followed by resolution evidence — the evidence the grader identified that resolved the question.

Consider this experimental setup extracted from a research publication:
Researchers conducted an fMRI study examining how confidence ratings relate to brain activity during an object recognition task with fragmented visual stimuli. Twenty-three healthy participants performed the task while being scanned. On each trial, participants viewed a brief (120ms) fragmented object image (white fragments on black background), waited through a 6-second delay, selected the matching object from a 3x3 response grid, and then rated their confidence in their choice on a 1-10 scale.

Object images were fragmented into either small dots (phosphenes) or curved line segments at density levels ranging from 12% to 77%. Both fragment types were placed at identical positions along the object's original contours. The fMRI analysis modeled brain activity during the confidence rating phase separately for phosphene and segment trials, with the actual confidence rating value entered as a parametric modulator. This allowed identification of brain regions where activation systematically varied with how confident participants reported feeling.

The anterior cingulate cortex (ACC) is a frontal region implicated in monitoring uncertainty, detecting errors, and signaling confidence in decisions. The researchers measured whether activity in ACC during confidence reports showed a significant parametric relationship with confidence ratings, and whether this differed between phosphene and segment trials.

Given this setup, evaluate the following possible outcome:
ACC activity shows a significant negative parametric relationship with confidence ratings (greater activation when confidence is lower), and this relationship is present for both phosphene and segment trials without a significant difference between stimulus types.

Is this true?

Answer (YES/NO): NO